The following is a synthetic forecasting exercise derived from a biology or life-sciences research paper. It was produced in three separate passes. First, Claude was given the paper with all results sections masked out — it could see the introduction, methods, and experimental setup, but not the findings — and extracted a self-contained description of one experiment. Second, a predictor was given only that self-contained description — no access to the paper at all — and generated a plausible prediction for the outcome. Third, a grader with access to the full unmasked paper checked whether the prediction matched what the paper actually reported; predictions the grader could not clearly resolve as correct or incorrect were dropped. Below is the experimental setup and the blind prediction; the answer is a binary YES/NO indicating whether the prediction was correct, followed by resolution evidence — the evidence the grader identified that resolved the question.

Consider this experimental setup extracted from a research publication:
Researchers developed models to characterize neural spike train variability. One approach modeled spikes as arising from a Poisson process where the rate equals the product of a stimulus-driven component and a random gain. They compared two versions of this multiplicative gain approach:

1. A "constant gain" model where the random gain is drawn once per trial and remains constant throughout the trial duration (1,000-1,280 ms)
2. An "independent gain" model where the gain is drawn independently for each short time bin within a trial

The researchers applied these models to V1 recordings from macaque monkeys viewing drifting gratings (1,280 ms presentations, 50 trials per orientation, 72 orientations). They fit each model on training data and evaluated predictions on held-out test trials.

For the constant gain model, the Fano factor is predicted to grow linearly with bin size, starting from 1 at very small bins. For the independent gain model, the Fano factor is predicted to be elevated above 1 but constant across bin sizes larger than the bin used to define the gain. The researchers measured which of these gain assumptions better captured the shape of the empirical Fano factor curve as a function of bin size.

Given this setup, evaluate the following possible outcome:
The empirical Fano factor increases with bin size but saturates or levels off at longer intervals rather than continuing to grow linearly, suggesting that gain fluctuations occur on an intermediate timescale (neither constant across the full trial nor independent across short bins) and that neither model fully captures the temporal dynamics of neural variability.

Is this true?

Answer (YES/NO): YES